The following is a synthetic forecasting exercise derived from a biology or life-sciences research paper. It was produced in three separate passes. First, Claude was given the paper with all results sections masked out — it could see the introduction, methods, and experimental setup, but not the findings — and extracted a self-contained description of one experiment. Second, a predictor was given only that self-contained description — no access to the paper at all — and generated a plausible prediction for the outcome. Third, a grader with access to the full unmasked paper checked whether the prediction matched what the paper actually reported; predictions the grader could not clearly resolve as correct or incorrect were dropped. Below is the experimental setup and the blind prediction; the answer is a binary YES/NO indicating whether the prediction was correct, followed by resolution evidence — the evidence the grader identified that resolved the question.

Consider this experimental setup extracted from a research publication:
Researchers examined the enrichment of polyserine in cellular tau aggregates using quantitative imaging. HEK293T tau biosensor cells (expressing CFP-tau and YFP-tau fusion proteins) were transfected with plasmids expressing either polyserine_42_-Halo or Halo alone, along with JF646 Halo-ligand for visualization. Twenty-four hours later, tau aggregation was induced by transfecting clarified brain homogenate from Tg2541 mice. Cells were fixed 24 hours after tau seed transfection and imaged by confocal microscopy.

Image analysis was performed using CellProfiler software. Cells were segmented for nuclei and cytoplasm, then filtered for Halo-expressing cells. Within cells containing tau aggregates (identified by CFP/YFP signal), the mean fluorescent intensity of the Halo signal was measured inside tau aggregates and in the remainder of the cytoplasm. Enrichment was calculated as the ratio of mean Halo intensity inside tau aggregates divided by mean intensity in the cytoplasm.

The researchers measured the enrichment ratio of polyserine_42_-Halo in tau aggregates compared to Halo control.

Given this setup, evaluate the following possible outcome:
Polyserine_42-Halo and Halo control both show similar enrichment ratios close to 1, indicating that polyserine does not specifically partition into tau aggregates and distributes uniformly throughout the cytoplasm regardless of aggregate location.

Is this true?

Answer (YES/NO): NO